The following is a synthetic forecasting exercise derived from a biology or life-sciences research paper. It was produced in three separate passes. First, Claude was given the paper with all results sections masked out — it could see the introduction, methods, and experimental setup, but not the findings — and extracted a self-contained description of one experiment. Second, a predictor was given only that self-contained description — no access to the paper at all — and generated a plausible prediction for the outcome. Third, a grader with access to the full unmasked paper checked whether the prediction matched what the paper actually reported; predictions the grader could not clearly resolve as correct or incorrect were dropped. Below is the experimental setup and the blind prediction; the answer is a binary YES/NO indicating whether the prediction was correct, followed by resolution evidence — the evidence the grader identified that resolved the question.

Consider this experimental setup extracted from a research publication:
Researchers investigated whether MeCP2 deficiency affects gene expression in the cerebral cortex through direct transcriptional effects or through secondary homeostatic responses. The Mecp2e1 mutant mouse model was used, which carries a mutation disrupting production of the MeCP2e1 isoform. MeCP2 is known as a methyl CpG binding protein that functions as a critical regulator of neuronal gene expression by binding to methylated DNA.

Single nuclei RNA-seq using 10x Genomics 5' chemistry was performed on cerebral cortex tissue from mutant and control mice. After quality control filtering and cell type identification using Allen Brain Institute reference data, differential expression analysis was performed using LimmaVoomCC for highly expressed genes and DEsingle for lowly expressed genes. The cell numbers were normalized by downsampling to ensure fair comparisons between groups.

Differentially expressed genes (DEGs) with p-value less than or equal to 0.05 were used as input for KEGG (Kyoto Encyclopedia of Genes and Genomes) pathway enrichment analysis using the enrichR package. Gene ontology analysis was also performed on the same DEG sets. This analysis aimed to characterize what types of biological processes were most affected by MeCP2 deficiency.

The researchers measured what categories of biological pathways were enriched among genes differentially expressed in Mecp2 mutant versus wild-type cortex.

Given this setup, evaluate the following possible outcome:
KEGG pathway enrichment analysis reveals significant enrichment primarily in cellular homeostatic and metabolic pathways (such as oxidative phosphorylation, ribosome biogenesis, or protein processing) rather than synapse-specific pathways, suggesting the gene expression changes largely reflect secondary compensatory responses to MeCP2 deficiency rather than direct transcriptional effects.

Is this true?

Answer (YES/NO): NO